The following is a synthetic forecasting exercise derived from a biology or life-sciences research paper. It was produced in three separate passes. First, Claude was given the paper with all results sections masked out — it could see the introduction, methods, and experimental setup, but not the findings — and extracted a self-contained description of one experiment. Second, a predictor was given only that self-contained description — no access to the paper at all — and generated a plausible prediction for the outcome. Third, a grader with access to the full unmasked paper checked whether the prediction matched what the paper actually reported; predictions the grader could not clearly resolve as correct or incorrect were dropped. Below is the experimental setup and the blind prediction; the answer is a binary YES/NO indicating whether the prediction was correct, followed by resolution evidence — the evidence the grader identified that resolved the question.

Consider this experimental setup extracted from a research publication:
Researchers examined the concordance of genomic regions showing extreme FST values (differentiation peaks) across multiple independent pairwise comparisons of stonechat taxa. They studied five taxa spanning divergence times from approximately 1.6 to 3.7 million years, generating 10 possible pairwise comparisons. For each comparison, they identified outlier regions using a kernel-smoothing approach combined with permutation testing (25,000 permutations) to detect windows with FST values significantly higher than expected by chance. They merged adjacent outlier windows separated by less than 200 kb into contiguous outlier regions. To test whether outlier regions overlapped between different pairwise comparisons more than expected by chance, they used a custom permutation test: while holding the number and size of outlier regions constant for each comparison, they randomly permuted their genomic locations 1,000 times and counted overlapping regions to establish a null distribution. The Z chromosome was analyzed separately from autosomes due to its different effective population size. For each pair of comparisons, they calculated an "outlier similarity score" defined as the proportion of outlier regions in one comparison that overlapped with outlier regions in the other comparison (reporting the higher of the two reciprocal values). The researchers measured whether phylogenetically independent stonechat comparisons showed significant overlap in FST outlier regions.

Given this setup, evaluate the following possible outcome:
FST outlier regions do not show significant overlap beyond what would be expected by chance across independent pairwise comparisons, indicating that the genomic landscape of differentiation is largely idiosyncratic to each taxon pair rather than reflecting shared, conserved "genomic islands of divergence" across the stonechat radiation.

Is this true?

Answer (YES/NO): NO